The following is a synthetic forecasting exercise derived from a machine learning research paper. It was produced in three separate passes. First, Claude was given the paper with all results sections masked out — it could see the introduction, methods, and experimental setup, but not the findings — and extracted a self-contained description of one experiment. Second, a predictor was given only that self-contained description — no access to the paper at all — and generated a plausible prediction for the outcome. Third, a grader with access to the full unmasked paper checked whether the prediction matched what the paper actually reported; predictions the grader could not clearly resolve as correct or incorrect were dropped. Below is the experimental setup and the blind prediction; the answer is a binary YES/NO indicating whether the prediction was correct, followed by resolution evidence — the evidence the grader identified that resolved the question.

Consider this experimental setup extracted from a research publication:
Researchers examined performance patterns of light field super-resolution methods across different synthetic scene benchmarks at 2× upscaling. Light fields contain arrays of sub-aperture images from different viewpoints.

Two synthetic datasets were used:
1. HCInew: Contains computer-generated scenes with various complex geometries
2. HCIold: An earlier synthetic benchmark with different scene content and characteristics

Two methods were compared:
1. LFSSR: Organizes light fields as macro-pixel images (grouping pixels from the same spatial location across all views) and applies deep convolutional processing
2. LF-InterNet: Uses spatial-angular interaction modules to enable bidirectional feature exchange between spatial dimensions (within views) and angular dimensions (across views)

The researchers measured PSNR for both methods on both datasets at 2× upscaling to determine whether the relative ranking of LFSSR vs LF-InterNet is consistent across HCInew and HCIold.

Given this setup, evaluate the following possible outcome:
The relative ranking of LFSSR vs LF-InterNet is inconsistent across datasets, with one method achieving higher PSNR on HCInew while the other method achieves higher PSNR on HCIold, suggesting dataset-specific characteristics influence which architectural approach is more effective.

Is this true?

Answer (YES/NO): NO